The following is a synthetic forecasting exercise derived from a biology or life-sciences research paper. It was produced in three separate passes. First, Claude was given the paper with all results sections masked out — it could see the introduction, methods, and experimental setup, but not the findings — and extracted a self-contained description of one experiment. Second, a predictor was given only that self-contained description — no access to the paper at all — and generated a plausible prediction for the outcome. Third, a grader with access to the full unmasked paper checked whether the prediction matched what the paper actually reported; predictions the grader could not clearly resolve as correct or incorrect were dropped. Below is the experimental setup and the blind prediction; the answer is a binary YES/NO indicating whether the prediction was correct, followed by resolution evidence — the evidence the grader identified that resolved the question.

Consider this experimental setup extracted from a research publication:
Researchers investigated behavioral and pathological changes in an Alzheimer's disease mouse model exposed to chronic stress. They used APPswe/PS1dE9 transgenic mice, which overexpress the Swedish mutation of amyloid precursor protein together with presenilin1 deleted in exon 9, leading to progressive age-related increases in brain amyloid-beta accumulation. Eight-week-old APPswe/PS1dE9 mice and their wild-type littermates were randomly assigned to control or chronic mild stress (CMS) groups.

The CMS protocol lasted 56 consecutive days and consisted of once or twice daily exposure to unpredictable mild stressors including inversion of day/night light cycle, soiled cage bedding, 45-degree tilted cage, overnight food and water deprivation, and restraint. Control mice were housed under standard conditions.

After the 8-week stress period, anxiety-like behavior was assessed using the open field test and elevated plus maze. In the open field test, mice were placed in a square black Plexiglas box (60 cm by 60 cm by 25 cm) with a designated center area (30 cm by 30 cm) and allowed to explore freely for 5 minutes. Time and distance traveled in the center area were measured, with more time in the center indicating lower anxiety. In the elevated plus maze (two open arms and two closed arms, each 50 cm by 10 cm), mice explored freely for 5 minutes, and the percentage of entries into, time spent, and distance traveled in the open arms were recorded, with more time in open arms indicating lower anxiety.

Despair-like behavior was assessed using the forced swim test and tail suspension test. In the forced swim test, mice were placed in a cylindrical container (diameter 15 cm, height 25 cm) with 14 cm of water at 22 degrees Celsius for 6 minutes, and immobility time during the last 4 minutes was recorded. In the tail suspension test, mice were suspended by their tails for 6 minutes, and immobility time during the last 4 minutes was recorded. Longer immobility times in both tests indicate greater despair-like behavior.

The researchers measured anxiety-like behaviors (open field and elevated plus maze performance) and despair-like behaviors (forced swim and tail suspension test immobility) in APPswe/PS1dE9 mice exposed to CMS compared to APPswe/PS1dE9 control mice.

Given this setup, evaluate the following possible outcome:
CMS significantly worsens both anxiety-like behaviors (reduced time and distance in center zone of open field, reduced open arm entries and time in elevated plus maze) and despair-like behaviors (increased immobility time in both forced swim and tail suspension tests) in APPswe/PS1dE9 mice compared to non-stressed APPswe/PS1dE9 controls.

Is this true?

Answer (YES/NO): NO